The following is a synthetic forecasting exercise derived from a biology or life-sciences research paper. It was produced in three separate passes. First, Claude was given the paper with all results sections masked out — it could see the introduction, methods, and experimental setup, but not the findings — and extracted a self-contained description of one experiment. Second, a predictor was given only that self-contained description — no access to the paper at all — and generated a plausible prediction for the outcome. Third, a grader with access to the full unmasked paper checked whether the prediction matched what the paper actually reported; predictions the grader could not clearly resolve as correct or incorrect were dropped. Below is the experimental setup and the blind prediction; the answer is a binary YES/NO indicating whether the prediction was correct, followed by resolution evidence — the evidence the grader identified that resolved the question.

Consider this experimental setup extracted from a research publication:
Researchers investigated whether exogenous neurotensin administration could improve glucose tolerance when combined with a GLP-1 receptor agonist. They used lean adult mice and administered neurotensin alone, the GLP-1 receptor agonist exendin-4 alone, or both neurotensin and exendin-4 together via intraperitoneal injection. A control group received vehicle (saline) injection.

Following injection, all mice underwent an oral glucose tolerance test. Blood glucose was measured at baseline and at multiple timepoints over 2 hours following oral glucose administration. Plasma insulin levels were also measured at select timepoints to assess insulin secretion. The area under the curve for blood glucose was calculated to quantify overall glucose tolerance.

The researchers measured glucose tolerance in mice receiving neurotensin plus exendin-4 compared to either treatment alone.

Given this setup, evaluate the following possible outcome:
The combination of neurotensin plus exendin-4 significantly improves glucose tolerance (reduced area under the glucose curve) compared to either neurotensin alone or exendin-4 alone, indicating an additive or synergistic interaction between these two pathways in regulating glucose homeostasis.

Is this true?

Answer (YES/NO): YES